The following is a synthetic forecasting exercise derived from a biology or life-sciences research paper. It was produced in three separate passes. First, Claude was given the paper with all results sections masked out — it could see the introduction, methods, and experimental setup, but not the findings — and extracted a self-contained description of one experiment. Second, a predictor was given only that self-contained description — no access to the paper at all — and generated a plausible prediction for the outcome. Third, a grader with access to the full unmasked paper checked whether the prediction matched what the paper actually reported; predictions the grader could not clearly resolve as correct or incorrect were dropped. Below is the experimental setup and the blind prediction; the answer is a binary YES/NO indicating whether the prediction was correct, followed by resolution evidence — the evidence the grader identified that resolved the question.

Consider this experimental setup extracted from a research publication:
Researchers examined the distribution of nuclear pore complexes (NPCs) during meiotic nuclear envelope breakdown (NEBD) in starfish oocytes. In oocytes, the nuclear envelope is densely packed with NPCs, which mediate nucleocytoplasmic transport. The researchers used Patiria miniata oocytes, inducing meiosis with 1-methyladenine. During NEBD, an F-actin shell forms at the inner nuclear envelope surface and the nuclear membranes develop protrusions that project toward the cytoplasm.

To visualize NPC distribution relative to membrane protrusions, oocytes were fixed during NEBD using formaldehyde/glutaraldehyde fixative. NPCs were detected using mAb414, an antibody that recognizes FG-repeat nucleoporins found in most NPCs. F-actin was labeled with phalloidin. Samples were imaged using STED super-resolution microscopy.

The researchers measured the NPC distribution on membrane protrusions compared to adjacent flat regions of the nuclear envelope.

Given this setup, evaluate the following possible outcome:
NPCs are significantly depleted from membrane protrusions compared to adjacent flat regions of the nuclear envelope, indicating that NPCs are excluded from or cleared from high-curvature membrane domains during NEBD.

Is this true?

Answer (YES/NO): YES